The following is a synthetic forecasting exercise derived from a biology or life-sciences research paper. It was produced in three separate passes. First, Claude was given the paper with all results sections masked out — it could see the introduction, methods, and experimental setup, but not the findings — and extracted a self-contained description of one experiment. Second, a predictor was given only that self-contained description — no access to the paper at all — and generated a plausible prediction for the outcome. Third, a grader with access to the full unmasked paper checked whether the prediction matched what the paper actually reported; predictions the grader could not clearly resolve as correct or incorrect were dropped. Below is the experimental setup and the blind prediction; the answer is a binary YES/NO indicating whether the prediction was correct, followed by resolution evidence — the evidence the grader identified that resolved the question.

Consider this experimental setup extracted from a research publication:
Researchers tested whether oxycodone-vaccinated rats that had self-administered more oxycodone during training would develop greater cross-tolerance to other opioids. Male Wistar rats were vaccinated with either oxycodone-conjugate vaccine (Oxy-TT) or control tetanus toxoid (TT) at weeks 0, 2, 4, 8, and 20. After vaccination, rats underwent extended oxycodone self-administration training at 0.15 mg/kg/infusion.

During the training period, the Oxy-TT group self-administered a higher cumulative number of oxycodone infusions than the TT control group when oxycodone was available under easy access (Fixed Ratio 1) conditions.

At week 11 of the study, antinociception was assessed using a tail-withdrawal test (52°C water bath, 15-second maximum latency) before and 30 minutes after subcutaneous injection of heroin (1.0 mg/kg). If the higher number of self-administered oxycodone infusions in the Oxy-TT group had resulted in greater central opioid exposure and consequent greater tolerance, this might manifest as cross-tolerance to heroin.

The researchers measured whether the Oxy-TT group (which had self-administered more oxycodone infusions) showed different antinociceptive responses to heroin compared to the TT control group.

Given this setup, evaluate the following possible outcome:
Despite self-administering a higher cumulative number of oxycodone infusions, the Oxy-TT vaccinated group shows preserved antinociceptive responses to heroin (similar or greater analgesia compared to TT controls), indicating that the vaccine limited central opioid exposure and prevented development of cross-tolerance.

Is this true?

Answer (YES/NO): YES